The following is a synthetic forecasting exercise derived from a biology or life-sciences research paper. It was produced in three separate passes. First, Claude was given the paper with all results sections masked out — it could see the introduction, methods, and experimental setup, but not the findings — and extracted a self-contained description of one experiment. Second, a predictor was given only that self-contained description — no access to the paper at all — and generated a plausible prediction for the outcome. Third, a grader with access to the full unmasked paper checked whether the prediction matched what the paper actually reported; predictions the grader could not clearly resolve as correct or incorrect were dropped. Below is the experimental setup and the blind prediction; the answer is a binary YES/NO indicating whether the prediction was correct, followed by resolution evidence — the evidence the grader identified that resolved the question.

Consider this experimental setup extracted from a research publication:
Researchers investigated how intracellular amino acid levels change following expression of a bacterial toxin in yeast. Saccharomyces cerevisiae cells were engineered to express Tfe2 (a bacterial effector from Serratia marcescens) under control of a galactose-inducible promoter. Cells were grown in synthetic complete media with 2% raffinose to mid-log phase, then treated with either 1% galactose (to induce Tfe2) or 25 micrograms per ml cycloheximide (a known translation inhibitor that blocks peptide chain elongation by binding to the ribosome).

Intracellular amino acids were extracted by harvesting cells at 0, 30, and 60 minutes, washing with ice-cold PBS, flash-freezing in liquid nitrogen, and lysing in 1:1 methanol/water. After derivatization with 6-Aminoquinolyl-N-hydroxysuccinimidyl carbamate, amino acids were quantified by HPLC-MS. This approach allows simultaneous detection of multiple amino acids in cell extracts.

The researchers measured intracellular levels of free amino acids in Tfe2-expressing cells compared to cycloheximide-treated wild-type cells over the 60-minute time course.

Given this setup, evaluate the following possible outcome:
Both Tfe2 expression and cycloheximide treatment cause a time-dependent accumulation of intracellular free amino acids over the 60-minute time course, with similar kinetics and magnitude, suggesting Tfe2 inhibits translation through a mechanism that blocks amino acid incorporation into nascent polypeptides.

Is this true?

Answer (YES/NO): YES